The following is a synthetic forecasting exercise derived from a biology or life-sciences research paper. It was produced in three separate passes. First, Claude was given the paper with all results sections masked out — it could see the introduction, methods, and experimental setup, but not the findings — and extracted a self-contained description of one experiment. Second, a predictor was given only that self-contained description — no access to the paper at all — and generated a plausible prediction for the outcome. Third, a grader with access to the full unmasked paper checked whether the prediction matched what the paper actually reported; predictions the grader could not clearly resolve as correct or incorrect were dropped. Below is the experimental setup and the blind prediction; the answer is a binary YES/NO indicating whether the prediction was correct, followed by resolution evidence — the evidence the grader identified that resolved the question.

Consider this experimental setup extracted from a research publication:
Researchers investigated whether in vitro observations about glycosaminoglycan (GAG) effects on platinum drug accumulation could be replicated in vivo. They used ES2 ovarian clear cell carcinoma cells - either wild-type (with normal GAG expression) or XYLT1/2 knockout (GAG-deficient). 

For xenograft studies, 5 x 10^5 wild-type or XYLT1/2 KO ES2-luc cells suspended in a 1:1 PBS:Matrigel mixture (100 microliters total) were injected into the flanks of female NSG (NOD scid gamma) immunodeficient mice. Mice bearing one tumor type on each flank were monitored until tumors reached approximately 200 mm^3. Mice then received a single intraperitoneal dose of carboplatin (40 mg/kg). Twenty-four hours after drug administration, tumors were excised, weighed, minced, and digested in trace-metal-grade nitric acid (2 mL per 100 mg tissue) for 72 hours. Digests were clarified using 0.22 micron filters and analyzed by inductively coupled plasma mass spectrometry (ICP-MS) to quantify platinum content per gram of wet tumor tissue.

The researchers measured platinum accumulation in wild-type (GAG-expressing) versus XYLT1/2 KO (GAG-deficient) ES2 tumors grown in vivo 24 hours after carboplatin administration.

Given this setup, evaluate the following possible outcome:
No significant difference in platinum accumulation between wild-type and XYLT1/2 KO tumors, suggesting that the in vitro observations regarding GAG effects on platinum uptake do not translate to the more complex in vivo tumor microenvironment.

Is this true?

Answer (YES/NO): NO